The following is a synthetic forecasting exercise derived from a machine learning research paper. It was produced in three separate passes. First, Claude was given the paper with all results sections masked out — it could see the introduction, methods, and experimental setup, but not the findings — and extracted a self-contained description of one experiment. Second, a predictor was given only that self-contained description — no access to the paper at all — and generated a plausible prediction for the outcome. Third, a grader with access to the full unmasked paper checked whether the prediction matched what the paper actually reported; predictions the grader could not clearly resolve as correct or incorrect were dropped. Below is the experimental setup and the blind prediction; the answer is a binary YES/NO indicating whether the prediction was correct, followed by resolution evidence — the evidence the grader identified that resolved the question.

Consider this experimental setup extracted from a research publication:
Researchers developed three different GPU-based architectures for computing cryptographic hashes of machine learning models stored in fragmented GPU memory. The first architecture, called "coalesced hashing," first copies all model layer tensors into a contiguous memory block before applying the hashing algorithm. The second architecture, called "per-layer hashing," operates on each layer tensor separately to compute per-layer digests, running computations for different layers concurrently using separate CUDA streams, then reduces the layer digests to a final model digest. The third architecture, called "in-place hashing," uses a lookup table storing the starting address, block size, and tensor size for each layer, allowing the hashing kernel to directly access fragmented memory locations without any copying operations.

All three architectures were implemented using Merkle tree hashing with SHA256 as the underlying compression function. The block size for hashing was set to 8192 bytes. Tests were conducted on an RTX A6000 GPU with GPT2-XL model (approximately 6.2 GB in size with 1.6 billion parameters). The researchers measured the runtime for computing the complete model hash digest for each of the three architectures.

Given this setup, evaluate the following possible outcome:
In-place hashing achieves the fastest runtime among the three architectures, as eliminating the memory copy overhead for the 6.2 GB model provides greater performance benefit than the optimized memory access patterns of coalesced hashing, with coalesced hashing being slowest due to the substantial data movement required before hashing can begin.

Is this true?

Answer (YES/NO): NO